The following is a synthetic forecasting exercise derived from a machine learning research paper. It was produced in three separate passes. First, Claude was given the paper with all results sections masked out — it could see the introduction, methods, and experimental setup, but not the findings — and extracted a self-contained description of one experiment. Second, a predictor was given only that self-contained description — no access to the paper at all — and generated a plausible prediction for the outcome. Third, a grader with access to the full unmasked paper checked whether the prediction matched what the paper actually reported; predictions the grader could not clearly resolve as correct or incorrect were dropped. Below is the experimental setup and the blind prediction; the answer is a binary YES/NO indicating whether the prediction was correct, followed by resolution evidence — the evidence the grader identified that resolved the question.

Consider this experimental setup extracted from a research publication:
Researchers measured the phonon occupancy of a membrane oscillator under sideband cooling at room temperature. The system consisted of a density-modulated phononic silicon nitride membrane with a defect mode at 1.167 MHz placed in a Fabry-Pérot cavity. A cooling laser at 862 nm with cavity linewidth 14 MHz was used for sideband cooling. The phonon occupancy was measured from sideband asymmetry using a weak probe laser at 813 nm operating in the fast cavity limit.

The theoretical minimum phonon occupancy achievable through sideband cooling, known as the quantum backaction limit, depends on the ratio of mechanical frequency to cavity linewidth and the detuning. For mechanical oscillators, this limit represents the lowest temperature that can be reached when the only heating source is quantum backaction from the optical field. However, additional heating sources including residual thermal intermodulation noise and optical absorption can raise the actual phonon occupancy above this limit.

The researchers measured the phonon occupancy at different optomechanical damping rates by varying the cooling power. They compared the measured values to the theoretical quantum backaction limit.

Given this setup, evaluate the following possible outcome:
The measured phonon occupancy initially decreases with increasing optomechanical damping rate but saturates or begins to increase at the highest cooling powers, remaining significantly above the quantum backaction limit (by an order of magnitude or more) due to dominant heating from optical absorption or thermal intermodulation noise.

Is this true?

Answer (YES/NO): NO